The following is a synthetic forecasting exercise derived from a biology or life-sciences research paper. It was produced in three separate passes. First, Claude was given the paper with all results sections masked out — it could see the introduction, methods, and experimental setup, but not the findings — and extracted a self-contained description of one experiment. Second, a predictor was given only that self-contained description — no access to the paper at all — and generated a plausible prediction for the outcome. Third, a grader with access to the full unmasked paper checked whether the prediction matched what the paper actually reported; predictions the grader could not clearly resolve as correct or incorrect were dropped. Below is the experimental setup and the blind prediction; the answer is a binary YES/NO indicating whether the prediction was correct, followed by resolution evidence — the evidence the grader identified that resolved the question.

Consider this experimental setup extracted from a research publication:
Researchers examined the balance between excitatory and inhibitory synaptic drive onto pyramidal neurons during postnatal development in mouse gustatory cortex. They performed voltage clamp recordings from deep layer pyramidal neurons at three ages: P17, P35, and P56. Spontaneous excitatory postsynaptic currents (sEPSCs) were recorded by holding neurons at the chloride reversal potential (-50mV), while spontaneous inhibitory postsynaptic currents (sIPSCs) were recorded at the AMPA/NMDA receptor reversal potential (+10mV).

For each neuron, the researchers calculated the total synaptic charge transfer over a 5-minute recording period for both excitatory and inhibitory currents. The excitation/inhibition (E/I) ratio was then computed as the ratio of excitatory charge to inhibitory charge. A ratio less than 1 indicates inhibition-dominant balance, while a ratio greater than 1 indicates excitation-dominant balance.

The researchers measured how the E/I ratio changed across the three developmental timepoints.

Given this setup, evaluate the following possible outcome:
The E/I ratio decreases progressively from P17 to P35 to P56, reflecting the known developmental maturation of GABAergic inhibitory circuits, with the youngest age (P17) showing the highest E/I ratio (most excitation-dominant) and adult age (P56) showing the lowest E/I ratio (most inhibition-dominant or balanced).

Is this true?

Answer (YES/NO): NO